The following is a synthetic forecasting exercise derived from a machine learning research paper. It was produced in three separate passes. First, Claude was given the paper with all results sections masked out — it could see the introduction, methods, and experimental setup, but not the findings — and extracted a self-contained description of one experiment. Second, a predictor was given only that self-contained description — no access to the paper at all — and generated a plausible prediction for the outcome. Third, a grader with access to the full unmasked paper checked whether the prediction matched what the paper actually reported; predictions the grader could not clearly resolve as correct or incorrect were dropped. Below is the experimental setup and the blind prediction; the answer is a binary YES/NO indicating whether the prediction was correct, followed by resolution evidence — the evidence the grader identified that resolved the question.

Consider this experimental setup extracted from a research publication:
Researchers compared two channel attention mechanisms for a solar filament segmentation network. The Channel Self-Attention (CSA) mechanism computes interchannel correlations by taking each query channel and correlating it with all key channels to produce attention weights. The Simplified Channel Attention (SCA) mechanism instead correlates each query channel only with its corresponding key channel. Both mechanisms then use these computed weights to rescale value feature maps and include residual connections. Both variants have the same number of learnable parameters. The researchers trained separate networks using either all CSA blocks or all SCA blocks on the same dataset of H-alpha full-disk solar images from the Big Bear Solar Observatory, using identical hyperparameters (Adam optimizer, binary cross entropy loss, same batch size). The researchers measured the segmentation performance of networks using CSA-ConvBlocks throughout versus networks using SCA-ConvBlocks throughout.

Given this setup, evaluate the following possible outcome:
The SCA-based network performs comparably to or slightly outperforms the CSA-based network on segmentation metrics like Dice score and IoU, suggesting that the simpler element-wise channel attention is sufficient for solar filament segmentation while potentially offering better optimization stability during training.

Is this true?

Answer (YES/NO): NO